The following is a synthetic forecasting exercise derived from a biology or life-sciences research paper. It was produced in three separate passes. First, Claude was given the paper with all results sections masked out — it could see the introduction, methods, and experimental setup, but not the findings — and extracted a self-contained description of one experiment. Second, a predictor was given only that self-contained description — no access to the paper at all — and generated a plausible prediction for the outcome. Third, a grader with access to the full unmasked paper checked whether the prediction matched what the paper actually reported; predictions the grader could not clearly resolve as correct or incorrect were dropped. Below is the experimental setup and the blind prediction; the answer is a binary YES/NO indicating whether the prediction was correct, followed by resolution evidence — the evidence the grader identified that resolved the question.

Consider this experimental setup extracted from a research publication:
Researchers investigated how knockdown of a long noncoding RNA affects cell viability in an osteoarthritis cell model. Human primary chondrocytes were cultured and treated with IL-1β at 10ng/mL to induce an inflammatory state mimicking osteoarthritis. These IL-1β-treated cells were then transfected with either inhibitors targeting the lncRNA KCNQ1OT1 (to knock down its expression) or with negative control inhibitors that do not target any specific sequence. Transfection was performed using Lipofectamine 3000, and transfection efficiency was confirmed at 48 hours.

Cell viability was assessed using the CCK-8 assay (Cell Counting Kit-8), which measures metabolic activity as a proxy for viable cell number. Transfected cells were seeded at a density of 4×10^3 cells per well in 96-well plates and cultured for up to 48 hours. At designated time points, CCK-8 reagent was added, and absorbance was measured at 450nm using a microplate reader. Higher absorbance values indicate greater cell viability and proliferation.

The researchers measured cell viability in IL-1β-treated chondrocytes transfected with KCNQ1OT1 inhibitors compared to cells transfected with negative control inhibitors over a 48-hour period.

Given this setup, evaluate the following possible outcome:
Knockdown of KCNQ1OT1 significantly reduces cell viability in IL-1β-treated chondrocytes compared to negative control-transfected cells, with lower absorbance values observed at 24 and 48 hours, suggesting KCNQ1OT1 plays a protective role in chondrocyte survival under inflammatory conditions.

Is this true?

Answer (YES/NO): YES